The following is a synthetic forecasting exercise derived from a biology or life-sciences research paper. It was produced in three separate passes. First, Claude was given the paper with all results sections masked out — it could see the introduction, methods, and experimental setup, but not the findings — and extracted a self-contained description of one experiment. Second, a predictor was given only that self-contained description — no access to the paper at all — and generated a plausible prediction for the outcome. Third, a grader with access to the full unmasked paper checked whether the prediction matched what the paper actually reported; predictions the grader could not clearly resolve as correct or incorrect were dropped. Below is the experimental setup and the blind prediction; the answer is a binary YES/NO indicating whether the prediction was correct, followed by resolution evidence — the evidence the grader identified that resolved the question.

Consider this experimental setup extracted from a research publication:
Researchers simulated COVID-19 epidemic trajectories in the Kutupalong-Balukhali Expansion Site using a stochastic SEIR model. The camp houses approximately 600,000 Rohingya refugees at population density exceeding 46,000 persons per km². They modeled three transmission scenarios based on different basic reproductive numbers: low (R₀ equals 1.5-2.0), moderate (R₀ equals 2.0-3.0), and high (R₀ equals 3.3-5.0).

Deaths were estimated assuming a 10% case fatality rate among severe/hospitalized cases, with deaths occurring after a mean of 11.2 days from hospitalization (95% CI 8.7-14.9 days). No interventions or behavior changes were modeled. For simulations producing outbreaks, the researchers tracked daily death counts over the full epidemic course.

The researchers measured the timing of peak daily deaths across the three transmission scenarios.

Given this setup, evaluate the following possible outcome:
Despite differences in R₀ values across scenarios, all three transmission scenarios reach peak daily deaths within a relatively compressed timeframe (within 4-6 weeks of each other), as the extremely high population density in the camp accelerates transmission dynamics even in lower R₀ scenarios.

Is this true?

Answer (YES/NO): NO